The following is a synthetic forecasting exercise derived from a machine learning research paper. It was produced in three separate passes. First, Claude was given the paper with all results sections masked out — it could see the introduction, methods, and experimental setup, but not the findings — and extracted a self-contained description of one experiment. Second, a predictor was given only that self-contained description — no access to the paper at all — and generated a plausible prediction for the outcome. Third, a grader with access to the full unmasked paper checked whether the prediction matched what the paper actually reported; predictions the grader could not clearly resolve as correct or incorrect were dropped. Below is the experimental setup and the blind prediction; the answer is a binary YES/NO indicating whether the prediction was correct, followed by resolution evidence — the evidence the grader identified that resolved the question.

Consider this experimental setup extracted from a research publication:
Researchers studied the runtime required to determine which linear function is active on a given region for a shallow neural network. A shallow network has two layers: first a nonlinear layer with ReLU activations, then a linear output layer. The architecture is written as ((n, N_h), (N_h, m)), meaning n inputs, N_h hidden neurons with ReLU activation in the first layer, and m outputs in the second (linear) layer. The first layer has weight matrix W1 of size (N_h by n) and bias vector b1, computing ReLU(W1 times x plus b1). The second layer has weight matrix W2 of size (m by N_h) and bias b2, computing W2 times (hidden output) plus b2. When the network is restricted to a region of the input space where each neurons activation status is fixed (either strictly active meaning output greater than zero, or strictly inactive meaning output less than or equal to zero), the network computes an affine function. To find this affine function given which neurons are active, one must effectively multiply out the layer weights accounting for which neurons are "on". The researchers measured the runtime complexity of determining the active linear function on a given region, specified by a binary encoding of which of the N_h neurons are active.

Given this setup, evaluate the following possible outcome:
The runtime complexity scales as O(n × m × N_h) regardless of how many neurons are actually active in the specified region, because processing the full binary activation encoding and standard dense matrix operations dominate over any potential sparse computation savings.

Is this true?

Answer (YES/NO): YES